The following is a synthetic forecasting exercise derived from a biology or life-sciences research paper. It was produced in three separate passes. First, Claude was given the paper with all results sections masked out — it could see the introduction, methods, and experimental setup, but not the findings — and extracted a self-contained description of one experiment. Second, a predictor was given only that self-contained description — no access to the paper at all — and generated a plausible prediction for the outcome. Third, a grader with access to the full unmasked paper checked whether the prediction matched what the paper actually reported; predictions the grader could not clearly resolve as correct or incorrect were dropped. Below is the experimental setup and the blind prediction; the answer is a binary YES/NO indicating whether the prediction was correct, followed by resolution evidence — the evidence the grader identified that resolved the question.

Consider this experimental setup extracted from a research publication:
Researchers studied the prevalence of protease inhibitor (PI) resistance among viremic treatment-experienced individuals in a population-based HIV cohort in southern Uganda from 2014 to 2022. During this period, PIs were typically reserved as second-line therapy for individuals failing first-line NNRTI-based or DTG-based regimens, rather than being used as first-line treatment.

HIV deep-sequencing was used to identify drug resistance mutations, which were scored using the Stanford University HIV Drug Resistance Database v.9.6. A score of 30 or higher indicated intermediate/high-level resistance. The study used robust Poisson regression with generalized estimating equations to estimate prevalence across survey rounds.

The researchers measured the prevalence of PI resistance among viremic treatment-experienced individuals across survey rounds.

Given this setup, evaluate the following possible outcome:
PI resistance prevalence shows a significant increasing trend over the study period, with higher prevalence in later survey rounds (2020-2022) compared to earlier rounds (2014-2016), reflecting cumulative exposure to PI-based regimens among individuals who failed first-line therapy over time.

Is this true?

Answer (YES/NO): NO